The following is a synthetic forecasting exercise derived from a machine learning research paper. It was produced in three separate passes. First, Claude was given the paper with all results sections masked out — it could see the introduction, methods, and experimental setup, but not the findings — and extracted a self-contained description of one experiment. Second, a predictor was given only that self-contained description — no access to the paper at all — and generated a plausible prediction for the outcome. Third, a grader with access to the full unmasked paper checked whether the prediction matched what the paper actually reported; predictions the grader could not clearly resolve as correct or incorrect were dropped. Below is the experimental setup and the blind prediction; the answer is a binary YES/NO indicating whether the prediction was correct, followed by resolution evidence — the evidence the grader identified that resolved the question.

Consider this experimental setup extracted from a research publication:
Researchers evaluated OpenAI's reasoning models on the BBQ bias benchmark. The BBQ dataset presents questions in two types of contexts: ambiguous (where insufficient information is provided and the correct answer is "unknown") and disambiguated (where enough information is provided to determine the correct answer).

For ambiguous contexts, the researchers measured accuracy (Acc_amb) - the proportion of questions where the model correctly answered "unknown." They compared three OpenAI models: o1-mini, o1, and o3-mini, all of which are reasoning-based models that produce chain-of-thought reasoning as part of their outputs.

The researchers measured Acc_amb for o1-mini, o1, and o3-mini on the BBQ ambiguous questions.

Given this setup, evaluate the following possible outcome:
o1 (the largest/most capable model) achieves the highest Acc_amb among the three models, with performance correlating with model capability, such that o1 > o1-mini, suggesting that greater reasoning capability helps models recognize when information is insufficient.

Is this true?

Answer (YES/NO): YES